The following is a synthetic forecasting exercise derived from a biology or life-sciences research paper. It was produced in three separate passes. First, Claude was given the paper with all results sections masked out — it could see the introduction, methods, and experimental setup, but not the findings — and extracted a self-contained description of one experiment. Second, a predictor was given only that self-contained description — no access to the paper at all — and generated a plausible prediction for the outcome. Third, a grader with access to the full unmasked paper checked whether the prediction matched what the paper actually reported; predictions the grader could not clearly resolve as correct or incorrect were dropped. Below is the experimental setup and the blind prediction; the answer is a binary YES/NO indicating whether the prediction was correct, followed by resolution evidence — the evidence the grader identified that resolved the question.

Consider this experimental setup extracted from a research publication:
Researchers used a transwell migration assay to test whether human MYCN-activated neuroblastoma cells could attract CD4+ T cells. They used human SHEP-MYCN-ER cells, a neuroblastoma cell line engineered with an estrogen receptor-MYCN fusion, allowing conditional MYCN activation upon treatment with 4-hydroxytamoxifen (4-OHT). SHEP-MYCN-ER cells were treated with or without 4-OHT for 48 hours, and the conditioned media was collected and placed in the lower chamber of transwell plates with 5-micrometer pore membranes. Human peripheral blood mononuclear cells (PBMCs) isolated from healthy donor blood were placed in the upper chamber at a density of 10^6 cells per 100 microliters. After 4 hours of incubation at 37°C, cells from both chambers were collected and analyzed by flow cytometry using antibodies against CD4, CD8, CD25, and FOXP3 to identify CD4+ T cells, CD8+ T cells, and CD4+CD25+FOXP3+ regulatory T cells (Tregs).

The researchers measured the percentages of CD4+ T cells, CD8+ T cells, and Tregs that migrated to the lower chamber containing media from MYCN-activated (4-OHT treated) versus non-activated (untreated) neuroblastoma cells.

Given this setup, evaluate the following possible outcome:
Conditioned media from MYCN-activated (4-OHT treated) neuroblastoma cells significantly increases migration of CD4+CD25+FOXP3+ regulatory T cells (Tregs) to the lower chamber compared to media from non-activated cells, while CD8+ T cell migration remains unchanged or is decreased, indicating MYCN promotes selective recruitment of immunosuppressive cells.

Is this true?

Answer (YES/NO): YES